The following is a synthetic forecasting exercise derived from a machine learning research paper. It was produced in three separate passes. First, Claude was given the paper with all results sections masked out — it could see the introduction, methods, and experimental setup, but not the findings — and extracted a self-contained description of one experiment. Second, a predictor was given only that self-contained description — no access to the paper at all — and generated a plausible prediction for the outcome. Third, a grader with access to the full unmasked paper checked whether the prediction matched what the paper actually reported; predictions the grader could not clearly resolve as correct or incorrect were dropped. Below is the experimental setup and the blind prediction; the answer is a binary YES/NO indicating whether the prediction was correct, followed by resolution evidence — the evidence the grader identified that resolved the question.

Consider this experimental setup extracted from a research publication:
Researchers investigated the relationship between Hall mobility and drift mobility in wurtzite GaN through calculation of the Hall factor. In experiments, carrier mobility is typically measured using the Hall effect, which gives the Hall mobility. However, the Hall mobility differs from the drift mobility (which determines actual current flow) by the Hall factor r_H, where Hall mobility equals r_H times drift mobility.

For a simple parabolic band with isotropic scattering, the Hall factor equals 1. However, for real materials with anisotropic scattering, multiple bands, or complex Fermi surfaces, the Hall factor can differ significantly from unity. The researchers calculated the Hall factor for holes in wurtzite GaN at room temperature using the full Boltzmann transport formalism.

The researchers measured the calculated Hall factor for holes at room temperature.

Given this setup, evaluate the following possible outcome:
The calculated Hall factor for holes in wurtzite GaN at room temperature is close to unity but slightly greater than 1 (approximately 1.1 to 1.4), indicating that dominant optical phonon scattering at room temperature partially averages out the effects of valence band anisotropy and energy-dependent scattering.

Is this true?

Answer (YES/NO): YES